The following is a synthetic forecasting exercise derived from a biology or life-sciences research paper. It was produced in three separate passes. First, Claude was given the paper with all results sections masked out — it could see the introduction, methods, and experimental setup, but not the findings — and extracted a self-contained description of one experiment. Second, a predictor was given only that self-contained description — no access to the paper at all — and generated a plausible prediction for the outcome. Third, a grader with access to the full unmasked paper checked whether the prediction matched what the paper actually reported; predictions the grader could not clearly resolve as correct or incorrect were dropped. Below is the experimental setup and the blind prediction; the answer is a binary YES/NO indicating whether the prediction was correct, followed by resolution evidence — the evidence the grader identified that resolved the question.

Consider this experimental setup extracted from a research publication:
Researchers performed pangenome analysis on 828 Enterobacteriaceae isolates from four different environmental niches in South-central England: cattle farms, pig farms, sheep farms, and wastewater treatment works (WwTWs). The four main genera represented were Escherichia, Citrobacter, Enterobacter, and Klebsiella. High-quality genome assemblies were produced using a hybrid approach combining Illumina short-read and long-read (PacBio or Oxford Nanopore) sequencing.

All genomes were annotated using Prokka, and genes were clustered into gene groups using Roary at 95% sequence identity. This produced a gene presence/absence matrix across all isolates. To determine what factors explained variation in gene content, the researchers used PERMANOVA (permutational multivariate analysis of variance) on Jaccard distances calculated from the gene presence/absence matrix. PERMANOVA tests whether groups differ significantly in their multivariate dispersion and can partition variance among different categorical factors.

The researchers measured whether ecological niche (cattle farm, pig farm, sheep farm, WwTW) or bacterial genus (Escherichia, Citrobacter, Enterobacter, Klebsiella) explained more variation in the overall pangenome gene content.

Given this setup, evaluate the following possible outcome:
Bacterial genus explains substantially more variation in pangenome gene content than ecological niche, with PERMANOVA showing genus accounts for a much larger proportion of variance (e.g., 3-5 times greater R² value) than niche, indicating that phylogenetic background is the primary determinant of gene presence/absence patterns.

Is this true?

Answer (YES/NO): YES